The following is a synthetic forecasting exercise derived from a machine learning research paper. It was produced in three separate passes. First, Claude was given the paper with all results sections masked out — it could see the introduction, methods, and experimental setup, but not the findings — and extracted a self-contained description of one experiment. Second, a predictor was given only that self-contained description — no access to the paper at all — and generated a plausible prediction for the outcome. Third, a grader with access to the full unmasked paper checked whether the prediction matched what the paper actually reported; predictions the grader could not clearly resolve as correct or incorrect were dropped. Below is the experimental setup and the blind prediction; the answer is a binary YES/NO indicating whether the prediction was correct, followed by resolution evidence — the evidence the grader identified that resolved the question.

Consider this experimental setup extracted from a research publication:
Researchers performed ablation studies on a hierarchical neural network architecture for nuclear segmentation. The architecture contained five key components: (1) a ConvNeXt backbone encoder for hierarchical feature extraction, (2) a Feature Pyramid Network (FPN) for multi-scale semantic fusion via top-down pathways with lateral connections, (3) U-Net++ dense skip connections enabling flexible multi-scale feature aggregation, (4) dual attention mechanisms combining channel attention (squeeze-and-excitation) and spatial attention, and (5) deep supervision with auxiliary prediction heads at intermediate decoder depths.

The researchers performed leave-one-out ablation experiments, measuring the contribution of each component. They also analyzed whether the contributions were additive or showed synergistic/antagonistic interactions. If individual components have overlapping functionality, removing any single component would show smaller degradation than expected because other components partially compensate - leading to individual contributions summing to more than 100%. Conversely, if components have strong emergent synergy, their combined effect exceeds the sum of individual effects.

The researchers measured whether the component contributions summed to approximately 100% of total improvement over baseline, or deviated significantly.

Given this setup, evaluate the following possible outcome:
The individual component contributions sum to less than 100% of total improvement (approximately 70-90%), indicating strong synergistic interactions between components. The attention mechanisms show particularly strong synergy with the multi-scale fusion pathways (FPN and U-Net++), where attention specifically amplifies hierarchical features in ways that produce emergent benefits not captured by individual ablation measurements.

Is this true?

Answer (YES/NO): NO